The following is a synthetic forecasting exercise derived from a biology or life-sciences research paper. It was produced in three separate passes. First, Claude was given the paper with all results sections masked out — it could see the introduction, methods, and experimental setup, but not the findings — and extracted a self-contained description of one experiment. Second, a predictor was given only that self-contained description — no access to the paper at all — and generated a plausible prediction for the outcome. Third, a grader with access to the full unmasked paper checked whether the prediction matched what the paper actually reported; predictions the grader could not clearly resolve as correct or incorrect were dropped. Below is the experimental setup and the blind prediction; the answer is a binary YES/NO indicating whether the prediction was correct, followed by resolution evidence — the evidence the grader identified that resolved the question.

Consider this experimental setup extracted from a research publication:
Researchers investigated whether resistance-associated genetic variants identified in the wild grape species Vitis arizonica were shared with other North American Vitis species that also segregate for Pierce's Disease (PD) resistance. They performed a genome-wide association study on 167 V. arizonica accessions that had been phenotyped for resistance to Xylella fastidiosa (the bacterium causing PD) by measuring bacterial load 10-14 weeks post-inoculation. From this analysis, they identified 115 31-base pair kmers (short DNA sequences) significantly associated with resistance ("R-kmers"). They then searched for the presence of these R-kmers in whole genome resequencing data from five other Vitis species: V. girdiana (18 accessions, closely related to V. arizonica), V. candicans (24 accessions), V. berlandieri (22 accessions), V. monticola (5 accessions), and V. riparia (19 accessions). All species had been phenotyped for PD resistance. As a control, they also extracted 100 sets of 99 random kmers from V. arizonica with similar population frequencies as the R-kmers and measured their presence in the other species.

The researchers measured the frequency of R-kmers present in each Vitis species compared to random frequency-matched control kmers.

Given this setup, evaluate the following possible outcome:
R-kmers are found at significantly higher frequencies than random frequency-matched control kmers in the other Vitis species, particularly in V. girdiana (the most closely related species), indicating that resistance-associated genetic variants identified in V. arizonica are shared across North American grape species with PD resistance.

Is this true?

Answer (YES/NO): NO